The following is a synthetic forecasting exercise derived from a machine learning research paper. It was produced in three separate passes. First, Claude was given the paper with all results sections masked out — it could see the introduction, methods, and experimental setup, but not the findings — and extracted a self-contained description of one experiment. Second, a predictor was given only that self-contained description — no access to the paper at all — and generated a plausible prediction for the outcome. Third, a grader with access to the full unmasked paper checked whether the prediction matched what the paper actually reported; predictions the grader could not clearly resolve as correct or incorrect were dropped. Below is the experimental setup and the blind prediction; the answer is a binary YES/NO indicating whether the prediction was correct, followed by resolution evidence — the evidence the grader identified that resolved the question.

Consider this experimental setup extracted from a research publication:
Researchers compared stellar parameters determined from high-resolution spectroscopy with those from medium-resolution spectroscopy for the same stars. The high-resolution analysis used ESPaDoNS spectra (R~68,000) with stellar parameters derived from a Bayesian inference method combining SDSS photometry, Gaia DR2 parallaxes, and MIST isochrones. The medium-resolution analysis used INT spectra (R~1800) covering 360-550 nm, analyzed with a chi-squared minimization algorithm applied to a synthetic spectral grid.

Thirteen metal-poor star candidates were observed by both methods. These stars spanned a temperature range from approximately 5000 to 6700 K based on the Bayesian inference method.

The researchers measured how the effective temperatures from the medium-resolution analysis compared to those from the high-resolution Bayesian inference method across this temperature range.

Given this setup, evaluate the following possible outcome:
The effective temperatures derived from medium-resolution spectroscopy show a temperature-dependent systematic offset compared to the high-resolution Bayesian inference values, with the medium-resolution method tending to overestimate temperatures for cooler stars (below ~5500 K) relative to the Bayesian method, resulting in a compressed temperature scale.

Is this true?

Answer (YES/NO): YES